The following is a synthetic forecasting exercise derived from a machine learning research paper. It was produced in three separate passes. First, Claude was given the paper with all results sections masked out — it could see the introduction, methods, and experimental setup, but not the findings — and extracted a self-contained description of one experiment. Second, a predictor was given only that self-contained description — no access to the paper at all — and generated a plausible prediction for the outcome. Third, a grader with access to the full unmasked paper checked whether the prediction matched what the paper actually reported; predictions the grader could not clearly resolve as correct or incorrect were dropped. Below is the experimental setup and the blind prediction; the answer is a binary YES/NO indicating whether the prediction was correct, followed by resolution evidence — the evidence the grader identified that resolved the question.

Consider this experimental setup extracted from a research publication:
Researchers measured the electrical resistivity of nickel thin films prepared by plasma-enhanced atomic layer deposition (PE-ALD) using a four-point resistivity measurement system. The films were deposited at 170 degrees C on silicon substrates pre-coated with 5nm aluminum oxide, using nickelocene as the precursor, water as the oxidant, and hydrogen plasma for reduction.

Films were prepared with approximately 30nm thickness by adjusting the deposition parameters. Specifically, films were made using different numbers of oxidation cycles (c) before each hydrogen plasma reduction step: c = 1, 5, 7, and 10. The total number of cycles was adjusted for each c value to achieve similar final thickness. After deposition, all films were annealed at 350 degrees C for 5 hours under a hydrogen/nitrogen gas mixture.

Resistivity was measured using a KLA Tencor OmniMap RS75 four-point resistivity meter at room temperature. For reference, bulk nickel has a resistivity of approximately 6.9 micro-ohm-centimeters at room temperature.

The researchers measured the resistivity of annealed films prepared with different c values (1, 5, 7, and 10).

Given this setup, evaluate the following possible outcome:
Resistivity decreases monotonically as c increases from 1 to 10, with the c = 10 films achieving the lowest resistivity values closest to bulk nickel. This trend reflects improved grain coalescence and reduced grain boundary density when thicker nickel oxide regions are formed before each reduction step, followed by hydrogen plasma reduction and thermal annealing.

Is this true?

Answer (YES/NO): NO